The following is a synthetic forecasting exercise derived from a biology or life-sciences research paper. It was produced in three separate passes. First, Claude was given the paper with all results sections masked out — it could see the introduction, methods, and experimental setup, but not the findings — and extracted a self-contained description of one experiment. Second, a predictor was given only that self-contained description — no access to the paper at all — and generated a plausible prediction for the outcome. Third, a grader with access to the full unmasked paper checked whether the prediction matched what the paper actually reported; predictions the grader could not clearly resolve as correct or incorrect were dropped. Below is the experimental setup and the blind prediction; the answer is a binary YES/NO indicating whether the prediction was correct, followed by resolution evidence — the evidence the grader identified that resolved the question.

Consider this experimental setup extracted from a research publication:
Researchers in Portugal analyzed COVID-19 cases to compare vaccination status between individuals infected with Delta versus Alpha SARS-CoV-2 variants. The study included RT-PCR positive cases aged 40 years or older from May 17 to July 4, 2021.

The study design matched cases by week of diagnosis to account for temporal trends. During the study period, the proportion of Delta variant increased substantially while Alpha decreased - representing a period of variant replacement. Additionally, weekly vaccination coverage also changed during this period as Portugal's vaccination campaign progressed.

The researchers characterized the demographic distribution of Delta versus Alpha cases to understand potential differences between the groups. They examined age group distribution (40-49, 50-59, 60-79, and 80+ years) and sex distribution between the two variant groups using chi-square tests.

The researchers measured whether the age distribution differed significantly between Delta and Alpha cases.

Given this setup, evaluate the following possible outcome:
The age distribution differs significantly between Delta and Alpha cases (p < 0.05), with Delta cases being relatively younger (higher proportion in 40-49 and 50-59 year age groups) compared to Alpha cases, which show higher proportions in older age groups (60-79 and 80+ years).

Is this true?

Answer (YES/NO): NO